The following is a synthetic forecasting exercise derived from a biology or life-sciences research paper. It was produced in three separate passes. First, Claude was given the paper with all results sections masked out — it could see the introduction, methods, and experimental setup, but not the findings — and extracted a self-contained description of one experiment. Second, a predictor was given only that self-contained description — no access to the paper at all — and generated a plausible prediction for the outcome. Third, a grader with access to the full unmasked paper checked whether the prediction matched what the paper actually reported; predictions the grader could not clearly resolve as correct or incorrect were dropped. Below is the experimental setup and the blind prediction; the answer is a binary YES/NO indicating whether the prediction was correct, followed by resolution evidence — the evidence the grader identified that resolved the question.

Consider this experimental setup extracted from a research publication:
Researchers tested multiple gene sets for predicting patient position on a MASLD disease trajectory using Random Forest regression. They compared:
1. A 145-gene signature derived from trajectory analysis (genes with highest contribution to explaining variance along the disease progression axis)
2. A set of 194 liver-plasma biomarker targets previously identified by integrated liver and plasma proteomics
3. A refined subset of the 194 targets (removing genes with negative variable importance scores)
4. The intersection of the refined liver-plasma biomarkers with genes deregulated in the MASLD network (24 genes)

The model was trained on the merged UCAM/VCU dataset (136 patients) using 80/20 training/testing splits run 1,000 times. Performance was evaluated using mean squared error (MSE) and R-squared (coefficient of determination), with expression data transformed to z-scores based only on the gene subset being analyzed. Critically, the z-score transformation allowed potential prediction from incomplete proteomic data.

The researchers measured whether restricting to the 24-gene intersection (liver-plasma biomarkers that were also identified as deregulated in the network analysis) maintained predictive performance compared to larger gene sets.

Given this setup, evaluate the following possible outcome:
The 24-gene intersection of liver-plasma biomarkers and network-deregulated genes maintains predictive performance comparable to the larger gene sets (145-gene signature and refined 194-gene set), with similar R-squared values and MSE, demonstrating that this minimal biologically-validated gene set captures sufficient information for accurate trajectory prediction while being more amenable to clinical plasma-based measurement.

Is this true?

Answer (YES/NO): NO